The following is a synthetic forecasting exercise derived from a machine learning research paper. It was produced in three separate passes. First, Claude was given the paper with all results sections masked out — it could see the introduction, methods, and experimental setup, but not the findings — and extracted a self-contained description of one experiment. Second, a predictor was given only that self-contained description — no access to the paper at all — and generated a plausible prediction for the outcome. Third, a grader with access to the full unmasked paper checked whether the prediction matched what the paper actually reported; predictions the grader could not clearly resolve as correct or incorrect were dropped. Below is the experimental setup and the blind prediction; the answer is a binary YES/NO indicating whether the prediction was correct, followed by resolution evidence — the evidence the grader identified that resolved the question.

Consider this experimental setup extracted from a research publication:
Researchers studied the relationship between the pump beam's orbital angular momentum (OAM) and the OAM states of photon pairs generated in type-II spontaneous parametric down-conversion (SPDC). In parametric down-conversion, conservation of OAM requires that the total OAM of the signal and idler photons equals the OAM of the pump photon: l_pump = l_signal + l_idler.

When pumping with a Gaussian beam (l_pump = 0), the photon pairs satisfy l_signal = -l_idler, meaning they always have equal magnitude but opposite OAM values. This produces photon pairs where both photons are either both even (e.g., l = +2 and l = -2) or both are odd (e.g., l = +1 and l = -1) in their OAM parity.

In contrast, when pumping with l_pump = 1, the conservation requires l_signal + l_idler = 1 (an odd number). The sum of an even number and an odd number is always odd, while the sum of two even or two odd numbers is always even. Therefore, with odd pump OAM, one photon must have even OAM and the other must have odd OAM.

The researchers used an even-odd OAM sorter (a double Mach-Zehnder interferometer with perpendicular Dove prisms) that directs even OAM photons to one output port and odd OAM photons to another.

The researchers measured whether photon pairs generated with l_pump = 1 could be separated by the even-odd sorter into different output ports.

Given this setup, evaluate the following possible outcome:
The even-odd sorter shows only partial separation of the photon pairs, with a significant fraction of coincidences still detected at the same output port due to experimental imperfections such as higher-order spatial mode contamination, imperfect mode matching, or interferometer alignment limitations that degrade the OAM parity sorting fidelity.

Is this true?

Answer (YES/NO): NO